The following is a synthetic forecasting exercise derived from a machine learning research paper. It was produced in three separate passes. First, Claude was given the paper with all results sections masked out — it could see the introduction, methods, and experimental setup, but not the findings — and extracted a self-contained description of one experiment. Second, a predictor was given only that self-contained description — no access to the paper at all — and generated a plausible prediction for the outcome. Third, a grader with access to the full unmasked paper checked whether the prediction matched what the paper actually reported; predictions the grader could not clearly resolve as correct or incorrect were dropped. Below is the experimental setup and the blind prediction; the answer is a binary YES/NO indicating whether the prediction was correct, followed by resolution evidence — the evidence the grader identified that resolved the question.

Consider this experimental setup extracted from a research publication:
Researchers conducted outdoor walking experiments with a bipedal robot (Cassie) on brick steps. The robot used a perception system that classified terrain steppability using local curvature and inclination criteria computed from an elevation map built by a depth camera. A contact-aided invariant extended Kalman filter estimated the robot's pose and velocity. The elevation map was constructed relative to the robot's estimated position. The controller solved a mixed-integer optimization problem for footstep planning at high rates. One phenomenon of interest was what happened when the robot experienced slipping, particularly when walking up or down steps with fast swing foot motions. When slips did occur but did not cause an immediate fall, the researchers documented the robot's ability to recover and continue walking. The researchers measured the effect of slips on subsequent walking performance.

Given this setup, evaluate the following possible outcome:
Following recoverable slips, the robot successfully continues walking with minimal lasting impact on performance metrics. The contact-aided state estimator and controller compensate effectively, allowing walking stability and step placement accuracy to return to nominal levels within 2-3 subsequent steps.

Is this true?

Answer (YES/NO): NO